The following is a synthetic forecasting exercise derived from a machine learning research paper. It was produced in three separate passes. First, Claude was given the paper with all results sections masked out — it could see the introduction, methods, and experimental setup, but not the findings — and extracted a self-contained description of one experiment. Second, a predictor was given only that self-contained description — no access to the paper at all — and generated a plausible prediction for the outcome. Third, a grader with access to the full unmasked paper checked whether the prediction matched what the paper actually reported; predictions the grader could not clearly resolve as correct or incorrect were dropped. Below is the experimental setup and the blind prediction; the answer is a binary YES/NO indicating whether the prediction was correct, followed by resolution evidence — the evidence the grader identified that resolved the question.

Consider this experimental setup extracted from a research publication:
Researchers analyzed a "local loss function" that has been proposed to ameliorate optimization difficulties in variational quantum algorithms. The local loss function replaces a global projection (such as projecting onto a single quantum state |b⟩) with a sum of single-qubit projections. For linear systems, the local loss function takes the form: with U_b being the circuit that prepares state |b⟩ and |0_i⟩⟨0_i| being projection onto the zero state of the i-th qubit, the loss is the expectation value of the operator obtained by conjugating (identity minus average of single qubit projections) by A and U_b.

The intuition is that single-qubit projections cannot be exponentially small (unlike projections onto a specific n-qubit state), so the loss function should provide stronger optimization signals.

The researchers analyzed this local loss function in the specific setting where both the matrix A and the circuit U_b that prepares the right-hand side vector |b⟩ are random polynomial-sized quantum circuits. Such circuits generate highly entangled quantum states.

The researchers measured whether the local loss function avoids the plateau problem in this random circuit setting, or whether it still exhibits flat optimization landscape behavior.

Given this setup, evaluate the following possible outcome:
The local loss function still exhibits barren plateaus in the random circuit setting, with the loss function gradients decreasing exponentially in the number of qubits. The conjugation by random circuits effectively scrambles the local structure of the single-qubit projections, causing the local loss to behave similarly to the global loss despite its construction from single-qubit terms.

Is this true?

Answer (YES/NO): YES